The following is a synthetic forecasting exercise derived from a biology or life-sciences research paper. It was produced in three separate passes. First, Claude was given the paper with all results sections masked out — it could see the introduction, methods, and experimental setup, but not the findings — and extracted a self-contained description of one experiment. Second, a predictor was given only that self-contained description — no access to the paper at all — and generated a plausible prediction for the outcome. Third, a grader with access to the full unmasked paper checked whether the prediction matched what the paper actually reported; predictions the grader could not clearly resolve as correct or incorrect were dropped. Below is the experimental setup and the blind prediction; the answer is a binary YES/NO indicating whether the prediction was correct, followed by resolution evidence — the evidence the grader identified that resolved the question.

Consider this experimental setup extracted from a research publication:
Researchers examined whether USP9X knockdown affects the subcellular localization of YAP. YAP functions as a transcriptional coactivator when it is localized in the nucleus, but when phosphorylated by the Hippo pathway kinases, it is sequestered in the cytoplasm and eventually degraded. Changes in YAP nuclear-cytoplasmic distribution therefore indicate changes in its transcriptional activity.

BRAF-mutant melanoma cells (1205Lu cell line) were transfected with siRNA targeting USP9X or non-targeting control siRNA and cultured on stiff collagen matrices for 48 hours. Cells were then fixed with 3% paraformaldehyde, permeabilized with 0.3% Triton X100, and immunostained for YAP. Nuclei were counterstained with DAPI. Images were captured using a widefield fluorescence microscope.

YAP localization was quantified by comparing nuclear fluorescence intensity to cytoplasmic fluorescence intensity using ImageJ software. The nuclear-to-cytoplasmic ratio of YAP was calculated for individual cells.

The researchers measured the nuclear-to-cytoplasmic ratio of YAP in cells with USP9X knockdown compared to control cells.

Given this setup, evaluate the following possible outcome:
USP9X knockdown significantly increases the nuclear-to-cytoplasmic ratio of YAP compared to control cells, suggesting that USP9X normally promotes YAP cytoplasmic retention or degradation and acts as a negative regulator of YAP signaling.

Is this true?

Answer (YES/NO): NO